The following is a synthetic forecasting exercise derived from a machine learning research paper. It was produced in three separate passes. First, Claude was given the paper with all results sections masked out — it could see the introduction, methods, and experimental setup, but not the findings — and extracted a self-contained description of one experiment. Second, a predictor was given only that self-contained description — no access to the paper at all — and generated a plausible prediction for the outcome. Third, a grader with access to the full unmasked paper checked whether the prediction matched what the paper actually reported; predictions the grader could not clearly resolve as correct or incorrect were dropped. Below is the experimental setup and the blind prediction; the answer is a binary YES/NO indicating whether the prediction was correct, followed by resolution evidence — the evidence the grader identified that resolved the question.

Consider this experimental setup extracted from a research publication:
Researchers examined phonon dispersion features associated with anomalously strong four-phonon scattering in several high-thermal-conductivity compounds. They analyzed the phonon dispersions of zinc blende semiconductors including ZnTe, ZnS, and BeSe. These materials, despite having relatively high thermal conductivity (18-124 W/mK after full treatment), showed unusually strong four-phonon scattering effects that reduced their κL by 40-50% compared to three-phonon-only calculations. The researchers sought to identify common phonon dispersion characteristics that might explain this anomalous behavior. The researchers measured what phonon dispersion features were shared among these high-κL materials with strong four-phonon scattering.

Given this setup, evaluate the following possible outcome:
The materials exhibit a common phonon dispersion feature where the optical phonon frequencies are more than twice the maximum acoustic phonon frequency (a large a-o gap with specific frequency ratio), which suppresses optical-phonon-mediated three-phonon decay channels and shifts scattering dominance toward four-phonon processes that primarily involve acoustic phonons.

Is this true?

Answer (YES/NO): NO